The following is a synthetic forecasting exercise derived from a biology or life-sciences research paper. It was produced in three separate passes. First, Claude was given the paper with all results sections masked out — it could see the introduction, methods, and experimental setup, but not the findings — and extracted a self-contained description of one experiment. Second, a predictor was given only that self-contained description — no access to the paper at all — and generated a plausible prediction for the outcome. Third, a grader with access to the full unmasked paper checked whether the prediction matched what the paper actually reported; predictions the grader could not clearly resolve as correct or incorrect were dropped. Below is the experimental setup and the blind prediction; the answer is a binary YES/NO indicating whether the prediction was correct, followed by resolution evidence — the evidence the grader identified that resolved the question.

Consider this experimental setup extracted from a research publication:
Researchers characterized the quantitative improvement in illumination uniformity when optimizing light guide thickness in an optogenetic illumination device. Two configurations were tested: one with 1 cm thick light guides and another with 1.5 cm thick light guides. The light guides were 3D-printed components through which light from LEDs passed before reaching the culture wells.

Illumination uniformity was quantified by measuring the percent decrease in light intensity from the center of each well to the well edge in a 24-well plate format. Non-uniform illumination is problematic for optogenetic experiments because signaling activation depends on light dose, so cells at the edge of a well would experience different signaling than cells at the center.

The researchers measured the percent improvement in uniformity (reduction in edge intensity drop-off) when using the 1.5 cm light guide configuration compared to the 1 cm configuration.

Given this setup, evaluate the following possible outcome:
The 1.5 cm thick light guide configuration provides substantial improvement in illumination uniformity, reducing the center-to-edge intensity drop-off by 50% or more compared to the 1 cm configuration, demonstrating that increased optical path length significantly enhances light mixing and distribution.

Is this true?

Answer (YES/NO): NO